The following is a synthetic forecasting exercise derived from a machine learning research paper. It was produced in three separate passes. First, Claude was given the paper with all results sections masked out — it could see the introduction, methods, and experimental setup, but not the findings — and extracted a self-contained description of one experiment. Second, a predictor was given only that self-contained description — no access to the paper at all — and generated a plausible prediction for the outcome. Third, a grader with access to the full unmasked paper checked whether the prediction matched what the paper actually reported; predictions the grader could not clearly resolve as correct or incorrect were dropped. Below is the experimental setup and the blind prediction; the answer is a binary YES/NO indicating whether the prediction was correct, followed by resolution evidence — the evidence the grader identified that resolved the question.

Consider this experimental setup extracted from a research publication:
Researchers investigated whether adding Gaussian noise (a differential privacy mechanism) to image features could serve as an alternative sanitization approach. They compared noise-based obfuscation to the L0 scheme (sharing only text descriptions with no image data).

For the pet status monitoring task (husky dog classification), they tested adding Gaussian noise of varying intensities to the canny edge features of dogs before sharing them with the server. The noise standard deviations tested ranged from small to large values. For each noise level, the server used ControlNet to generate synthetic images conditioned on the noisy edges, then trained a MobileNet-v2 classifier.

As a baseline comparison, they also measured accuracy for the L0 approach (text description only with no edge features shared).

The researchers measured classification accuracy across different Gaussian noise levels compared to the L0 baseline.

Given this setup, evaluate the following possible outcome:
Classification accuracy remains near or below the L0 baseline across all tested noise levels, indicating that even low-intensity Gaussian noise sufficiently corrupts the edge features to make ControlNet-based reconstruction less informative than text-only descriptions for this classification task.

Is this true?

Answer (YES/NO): YES